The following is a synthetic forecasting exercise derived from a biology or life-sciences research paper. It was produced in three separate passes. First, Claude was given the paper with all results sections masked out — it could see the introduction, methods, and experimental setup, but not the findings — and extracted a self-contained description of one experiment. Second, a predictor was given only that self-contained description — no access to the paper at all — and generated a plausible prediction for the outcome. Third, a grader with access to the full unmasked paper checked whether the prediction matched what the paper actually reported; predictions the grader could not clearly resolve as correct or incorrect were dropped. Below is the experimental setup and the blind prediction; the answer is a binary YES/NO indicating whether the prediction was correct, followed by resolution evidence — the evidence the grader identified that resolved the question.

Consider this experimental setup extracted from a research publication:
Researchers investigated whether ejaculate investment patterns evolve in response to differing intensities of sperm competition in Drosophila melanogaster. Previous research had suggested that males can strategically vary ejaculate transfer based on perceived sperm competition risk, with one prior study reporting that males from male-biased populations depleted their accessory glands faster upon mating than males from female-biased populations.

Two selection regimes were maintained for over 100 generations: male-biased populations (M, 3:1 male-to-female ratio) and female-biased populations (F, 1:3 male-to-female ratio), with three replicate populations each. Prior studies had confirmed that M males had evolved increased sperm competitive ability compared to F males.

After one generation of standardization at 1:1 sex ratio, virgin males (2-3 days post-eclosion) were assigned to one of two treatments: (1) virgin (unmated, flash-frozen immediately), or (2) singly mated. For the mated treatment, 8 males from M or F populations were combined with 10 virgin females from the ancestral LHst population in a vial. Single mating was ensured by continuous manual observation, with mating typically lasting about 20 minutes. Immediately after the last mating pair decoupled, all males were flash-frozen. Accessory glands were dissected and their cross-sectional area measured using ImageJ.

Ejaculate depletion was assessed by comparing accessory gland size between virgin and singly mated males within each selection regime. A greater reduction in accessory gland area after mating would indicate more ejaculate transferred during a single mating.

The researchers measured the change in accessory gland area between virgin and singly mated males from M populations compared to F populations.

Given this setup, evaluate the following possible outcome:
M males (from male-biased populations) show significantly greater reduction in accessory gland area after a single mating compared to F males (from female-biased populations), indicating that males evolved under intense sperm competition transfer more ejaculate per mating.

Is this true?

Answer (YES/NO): NO